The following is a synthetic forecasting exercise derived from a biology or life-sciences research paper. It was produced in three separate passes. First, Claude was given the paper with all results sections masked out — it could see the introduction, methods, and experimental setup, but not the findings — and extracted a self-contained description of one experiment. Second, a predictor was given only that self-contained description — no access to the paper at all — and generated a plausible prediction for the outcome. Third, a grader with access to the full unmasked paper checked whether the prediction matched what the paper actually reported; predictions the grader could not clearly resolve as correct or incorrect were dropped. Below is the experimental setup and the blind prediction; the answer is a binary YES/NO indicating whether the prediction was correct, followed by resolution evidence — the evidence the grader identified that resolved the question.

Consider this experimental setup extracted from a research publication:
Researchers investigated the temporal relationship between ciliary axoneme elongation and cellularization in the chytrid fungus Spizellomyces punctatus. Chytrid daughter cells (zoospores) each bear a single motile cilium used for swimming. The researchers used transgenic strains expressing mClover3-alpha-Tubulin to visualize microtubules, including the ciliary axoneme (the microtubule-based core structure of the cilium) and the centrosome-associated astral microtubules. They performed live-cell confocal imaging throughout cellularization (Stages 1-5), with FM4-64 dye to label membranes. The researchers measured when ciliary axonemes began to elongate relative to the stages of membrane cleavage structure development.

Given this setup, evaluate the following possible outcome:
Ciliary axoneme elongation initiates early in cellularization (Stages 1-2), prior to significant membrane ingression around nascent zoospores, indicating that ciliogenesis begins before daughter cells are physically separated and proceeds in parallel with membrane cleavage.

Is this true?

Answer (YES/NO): YES